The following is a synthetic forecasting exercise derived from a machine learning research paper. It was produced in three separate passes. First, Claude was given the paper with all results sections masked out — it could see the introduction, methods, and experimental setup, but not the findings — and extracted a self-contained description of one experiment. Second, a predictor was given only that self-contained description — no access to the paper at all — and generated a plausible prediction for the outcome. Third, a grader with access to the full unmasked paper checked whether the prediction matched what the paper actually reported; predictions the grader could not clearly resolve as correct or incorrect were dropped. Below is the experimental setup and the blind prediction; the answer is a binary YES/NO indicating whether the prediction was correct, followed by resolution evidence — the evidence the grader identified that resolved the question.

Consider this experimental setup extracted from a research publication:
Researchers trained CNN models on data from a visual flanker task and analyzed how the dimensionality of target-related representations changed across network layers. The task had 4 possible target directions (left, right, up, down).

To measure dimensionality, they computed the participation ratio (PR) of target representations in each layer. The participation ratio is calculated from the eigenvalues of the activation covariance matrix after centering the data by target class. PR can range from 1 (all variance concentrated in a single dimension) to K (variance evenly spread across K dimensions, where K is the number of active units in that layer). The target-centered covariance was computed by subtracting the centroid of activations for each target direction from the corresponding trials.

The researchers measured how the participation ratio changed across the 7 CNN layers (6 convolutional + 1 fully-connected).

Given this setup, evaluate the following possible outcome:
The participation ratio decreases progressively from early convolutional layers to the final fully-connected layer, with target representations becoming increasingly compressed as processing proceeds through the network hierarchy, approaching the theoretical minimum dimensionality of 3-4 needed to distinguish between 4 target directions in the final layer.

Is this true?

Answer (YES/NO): NO